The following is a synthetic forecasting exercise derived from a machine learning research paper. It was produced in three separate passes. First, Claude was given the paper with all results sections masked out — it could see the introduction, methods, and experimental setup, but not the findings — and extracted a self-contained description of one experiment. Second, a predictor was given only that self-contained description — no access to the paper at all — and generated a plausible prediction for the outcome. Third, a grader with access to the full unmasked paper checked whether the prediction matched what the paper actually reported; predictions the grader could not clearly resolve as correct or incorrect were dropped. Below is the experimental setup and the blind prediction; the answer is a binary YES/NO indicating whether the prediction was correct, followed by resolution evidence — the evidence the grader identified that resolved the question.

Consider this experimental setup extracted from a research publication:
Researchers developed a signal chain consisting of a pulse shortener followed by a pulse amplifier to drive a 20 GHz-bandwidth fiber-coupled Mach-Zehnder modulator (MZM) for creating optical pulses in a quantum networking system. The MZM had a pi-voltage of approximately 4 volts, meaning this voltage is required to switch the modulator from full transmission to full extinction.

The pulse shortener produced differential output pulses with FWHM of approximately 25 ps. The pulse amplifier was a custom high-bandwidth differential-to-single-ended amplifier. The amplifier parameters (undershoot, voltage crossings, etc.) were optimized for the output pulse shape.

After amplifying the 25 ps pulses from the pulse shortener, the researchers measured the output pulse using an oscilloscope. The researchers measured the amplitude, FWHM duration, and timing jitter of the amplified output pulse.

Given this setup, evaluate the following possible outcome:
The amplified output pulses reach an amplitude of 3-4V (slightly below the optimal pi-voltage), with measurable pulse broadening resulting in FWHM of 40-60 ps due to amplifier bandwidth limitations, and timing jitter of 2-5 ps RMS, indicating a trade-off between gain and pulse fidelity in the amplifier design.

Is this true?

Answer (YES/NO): NO